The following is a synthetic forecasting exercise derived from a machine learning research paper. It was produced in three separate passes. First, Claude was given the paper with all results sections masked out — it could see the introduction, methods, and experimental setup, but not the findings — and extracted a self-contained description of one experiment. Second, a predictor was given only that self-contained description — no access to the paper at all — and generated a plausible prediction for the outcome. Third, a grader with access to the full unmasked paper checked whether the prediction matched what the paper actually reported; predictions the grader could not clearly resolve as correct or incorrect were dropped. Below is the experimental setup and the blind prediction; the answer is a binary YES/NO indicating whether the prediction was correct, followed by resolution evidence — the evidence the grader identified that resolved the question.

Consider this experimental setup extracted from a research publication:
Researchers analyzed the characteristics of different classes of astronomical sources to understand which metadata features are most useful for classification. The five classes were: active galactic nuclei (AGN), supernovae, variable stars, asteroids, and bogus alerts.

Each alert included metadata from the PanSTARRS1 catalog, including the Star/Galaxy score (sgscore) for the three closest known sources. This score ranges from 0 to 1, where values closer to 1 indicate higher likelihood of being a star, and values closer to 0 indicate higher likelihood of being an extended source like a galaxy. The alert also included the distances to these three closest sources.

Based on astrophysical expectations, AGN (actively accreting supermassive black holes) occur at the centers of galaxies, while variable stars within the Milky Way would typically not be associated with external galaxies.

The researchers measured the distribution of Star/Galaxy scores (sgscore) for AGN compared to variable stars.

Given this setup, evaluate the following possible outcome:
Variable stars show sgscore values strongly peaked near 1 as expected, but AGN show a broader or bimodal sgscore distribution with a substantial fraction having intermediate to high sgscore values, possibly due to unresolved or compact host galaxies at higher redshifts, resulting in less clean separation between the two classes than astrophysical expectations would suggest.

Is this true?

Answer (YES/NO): NO